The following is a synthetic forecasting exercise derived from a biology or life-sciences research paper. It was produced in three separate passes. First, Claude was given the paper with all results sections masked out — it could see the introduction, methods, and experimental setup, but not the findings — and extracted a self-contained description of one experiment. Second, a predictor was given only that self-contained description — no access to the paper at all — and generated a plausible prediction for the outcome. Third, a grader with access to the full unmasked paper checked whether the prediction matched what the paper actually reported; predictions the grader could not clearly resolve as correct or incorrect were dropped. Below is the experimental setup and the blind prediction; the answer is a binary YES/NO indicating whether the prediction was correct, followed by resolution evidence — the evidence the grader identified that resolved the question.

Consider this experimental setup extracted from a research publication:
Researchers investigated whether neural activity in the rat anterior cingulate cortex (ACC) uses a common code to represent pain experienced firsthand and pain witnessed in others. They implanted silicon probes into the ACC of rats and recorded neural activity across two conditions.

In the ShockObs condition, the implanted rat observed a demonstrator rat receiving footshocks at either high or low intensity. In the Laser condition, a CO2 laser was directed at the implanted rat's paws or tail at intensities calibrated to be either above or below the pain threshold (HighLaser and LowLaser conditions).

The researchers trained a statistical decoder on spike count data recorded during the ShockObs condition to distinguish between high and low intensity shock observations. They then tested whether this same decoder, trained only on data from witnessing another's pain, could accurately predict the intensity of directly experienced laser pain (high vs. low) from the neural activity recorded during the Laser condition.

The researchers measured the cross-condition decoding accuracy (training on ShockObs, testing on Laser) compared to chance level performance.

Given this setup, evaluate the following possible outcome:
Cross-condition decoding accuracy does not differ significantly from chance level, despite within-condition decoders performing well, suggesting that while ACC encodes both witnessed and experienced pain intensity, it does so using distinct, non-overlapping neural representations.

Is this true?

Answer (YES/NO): NO